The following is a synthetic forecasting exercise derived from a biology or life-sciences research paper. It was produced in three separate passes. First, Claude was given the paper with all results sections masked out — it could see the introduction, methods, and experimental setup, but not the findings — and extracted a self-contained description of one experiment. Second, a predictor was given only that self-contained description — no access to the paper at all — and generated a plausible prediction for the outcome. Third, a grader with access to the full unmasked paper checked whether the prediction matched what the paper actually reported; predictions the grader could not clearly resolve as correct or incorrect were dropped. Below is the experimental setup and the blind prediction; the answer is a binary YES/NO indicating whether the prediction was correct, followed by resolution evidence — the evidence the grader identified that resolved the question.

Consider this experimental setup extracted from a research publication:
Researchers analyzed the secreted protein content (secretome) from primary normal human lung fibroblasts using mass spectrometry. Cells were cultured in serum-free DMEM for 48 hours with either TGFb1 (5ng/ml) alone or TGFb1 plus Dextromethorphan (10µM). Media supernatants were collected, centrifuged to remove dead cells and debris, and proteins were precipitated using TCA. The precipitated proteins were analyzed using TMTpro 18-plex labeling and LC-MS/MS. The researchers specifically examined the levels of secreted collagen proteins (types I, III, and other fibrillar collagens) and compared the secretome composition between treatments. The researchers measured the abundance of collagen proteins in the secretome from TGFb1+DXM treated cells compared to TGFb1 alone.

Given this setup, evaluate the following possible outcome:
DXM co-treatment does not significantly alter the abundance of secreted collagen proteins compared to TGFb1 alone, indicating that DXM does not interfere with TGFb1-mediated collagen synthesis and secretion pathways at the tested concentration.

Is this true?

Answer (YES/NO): NO